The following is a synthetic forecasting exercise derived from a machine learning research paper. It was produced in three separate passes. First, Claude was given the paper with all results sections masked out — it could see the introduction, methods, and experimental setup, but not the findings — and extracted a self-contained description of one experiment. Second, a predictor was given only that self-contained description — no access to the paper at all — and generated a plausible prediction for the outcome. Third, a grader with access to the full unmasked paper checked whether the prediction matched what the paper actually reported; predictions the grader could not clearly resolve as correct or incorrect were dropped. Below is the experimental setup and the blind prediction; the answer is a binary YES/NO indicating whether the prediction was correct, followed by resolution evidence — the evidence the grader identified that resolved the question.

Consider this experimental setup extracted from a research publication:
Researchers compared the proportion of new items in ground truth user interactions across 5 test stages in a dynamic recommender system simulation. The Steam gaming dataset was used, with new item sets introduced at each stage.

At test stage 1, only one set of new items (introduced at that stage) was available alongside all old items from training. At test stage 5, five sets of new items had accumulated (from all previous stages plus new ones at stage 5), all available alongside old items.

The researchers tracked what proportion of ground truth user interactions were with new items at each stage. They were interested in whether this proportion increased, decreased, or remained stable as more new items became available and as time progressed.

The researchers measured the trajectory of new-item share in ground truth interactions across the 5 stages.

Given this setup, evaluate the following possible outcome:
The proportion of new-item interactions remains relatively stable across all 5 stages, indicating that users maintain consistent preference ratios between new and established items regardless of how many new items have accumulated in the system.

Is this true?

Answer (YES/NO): NO